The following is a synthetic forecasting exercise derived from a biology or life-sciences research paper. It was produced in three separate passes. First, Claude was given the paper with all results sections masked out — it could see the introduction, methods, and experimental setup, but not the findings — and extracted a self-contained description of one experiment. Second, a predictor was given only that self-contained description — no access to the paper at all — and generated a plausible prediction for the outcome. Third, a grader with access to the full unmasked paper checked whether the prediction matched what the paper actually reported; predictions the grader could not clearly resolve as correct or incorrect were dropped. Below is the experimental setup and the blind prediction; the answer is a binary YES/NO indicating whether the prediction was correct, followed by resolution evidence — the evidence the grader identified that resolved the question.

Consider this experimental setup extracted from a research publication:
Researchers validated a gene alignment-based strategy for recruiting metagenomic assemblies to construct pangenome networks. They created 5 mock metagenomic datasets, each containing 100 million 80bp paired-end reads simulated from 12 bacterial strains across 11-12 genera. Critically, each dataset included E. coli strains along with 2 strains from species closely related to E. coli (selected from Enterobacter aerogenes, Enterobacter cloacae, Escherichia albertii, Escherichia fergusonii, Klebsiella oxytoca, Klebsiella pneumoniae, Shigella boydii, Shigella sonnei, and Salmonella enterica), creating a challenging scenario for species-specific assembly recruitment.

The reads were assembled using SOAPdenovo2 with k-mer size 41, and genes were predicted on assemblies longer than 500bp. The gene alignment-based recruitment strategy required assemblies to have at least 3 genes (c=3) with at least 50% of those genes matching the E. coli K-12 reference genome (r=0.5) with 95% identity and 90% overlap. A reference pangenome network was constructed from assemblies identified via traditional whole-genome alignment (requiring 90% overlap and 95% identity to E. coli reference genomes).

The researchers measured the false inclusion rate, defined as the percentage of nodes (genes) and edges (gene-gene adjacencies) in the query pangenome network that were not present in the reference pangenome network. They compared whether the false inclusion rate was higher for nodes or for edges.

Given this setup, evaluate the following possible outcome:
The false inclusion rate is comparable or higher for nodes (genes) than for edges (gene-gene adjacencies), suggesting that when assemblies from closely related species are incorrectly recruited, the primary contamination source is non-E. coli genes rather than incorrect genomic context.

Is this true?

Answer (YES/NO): NO